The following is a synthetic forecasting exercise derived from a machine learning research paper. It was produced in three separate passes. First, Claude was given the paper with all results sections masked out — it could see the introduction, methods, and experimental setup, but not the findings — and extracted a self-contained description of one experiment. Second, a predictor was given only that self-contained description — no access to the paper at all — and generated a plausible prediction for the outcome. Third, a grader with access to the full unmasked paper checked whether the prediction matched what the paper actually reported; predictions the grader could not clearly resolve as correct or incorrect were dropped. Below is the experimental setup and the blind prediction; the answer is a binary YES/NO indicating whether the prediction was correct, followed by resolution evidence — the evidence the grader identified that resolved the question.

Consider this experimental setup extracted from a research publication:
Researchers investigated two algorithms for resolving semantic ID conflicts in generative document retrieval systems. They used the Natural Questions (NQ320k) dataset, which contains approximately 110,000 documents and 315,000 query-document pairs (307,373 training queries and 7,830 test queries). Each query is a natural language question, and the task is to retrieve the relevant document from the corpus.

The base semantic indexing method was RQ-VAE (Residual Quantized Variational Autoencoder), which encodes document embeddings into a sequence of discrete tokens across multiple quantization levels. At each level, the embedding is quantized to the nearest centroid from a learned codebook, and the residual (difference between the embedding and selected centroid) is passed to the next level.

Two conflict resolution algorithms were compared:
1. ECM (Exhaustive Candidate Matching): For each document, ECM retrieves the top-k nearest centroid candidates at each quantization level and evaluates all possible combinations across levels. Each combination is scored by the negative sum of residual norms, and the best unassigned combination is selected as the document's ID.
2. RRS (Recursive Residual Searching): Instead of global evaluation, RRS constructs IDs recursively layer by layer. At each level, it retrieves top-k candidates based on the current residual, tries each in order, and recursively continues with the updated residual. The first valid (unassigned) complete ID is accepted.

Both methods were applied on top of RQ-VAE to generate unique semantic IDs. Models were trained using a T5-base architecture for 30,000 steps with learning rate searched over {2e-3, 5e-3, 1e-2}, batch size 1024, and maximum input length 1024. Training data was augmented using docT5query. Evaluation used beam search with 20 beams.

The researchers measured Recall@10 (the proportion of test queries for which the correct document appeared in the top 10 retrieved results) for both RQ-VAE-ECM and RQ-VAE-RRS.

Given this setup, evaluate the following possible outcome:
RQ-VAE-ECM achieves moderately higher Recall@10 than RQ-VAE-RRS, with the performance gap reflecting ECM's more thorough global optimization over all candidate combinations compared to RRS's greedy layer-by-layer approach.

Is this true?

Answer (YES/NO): YES